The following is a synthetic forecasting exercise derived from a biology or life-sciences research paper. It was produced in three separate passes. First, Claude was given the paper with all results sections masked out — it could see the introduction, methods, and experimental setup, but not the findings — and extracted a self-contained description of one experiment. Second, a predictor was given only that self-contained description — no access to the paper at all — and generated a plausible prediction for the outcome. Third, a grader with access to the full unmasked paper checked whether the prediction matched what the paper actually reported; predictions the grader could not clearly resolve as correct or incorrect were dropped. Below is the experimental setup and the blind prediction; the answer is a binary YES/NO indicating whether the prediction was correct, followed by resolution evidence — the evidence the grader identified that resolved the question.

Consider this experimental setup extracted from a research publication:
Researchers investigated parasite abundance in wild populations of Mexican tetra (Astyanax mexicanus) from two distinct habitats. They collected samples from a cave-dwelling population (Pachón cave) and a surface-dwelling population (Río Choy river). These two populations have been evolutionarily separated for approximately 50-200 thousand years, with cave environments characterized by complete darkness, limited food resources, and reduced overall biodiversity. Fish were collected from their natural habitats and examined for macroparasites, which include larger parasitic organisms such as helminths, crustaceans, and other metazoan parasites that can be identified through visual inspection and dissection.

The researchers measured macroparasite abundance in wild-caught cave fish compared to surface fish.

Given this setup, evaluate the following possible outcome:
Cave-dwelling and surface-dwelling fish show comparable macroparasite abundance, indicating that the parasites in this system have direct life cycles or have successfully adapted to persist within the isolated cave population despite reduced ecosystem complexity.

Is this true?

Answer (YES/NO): NO